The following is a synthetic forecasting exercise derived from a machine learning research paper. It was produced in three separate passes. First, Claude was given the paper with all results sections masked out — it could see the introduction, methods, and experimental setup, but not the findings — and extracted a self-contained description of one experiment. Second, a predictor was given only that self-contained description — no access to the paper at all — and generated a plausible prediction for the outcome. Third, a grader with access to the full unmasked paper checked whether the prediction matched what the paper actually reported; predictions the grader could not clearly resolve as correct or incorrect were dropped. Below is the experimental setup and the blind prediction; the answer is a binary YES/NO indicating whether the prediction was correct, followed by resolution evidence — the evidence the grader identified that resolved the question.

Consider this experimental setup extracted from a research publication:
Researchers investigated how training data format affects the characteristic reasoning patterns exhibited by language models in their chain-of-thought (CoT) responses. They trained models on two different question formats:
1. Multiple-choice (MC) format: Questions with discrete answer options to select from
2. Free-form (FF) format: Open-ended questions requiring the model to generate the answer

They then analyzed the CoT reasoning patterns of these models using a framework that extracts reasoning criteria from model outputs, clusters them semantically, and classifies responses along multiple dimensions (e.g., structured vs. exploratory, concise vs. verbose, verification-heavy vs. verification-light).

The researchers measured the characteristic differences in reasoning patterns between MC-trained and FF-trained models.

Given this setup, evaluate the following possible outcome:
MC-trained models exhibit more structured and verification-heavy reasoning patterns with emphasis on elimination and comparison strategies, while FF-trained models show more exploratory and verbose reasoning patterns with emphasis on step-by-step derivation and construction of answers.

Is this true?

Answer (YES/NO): NO